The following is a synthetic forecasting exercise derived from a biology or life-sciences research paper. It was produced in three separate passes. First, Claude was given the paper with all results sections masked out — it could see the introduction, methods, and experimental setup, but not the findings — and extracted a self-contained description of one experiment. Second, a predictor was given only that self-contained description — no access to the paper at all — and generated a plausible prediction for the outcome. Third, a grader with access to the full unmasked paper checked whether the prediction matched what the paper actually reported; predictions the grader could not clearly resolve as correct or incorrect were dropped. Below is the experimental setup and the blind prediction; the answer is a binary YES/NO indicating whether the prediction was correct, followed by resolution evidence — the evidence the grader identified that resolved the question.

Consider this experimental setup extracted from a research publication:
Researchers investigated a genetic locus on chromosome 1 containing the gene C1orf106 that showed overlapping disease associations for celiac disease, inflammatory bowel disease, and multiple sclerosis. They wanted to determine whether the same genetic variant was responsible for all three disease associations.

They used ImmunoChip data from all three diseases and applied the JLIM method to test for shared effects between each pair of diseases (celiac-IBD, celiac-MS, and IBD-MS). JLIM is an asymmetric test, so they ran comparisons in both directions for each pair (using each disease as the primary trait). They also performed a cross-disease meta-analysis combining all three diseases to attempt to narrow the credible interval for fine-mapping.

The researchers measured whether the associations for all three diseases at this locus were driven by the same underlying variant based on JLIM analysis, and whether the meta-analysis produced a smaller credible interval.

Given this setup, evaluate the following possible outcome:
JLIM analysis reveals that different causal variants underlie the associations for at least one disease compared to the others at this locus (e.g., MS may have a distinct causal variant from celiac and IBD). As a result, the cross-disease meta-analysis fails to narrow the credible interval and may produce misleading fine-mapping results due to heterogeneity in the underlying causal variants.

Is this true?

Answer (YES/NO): NO